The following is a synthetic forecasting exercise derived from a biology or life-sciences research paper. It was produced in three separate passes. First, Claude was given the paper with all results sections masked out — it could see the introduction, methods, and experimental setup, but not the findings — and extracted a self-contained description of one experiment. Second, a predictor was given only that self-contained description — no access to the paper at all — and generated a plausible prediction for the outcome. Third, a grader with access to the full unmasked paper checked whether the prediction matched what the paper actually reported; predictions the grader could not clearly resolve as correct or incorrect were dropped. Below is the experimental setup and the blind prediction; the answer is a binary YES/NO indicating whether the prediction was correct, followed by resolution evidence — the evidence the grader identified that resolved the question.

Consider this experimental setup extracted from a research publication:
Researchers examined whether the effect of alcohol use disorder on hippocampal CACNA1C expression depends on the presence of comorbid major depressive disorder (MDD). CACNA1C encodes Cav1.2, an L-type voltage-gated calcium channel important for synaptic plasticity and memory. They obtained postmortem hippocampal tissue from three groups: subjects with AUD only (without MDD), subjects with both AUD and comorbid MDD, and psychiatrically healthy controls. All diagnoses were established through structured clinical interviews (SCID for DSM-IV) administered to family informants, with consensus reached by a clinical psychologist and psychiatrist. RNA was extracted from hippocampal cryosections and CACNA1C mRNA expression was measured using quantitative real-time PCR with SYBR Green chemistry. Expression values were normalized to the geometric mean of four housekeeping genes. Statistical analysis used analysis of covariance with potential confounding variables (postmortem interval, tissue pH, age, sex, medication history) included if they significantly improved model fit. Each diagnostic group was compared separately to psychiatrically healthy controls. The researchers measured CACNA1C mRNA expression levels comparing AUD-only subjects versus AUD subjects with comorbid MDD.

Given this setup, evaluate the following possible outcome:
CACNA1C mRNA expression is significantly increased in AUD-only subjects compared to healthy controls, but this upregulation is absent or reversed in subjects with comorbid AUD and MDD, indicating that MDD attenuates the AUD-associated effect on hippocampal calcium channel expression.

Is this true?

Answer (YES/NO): NO